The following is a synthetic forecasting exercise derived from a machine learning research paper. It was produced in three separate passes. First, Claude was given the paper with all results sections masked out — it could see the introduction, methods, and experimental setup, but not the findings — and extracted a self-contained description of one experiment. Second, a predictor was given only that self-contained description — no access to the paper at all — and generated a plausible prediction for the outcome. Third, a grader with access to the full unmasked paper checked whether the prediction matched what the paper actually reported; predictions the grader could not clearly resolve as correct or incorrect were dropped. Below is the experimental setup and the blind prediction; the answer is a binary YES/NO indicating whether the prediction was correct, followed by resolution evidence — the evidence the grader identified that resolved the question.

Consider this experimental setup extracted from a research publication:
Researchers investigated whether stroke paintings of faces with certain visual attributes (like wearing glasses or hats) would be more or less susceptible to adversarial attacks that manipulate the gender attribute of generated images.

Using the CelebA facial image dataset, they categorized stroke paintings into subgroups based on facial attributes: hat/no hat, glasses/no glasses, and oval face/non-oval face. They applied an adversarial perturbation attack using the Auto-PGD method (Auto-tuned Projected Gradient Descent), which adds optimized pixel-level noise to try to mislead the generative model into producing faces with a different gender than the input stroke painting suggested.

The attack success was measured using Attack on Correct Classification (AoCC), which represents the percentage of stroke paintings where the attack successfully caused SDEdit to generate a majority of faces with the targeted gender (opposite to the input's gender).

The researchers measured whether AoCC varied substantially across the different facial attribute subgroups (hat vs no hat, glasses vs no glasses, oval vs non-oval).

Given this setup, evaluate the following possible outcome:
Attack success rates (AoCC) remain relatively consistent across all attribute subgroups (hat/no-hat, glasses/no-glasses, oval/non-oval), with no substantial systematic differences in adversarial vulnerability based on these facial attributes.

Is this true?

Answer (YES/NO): NO